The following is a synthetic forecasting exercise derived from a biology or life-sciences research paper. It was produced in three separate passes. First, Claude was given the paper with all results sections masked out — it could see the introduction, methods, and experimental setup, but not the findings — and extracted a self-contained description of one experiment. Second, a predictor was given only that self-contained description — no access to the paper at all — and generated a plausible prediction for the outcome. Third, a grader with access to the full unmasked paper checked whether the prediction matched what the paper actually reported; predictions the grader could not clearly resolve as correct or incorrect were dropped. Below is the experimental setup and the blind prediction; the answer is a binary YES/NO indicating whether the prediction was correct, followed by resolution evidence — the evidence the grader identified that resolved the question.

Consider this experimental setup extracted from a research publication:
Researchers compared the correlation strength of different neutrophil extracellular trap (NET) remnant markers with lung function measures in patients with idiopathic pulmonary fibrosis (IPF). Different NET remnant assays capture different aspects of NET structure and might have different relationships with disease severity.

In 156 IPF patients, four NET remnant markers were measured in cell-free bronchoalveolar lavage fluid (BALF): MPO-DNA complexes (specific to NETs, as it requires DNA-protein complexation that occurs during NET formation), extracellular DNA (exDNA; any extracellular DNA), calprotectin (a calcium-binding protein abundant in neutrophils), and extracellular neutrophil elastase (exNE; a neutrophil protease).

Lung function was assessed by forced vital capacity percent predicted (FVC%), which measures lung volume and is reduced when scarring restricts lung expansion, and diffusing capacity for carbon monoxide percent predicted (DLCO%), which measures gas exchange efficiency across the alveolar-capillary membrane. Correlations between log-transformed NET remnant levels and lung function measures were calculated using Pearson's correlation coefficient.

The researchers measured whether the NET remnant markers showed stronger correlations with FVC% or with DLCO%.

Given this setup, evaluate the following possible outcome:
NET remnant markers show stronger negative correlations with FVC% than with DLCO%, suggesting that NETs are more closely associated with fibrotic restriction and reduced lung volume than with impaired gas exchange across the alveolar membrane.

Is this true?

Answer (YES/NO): NO